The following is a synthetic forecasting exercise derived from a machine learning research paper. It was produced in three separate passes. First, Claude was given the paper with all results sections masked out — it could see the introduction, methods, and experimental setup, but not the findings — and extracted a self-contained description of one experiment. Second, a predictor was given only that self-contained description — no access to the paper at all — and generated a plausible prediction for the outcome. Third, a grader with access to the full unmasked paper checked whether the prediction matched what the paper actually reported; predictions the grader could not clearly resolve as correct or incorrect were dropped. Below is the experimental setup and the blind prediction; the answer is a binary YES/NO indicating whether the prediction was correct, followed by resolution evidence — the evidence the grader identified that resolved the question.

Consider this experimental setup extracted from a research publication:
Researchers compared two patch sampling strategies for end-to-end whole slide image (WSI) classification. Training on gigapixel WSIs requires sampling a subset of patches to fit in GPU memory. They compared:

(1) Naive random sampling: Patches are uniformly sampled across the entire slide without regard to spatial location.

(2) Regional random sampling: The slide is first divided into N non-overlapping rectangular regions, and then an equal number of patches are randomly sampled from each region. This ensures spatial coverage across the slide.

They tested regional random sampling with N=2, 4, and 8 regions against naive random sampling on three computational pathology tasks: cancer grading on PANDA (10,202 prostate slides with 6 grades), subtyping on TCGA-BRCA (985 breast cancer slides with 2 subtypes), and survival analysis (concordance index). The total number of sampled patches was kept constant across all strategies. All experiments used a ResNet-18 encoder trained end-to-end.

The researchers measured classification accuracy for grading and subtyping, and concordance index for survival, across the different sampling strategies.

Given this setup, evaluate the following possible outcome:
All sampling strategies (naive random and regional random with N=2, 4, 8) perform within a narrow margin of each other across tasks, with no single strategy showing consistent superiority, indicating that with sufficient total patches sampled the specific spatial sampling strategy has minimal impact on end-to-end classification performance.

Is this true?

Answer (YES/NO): NO